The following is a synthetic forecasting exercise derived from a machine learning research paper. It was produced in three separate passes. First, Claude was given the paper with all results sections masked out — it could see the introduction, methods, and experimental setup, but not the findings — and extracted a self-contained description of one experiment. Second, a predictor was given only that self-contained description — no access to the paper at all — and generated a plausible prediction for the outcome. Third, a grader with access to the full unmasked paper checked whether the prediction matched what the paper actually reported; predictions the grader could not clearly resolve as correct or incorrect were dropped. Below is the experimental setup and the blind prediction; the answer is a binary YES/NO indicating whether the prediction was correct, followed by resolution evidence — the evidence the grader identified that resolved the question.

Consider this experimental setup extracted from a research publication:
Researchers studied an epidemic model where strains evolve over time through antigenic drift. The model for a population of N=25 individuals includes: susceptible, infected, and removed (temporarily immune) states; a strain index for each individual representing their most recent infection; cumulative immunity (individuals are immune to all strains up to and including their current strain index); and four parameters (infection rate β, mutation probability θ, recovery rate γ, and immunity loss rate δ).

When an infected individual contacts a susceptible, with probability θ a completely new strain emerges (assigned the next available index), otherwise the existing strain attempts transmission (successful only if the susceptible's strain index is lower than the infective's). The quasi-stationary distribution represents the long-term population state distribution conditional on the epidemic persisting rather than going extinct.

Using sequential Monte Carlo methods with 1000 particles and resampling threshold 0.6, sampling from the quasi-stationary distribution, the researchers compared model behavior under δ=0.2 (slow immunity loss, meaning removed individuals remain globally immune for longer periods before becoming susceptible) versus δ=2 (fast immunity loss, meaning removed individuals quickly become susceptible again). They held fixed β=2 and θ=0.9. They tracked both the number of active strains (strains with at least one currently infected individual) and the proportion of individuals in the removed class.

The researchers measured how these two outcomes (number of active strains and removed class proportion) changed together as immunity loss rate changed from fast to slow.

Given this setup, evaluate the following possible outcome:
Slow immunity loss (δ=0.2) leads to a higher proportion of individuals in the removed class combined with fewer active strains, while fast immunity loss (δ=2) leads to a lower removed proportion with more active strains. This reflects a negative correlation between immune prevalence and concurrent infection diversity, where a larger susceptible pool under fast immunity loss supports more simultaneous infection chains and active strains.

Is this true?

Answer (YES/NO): YES